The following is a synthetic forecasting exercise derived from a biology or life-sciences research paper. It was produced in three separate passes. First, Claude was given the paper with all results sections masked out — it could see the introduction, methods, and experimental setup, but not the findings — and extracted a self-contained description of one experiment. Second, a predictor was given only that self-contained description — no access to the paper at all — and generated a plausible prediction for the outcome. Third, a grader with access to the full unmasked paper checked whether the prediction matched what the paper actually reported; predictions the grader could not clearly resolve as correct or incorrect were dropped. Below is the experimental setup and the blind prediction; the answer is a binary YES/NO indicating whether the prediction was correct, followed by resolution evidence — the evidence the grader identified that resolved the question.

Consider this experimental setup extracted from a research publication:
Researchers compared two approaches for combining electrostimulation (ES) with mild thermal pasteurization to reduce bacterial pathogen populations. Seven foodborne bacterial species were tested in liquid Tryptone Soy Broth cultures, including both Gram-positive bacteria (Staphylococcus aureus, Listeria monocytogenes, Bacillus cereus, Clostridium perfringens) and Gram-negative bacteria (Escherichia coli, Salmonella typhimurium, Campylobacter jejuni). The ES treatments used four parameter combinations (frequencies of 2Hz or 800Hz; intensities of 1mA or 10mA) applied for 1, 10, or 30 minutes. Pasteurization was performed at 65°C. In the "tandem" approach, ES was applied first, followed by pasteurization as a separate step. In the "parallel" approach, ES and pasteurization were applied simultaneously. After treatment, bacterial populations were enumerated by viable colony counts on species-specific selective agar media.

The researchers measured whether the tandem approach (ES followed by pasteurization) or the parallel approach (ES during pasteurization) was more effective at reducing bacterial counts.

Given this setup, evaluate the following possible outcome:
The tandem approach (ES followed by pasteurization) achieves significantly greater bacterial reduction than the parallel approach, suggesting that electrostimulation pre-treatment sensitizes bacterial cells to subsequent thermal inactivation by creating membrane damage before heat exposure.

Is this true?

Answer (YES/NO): NO